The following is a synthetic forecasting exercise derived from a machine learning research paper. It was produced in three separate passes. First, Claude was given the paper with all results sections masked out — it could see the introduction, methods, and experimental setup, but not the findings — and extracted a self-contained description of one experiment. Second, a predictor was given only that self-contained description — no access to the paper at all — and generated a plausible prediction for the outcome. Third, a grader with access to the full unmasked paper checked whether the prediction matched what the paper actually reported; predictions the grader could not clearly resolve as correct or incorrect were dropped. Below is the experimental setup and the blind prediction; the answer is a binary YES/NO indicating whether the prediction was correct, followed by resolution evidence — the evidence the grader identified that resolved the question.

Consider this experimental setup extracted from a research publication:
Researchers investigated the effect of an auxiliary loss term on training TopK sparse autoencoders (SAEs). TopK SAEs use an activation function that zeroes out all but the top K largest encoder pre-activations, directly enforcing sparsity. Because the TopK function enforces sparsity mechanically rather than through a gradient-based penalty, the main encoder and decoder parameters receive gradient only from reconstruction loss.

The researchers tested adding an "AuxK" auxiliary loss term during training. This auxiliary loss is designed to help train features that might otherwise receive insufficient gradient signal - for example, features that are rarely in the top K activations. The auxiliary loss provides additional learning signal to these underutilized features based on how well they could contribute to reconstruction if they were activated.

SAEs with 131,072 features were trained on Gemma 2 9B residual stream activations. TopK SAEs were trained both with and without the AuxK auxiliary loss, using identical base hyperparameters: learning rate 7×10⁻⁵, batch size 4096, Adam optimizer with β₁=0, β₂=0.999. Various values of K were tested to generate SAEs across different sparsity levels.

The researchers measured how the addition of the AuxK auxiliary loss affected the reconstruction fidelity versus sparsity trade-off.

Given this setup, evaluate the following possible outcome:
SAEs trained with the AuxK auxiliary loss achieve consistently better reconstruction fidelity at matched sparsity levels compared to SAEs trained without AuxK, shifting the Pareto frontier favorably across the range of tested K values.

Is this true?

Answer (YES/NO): YES